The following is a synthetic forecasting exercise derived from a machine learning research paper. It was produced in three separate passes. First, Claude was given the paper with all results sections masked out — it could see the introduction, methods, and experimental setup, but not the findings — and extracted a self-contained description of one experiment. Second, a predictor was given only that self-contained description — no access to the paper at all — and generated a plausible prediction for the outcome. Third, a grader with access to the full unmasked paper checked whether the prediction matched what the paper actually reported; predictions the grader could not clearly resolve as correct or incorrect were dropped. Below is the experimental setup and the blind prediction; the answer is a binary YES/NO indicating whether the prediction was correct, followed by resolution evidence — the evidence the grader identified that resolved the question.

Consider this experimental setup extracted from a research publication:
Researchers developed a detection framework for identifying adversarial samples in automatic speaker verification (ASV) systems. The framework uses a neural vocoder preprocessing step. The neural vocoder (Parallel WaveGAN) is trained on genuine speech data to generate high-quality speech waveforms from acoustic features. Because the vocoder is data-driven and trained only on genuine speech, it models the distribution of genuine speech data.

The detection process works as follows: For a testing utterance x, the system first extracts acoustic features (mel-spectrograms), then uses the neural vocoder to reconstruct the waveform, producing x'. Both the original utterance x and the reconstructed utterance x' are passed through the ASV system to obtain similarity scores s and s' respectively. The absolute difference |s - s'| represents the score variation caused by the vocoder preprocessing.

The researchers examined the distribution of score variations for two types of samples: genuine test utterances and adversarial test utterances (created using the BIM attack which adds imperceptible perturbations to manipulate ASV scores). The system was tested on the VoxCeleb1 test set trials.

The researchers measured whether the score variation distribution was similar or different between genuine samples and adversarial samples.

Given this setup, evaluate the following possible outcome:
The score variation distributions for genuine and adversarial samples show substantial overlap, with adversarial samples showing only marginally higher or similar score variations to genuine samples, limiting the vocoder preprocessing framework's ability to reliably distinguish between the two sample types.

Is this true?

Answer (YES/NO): NO